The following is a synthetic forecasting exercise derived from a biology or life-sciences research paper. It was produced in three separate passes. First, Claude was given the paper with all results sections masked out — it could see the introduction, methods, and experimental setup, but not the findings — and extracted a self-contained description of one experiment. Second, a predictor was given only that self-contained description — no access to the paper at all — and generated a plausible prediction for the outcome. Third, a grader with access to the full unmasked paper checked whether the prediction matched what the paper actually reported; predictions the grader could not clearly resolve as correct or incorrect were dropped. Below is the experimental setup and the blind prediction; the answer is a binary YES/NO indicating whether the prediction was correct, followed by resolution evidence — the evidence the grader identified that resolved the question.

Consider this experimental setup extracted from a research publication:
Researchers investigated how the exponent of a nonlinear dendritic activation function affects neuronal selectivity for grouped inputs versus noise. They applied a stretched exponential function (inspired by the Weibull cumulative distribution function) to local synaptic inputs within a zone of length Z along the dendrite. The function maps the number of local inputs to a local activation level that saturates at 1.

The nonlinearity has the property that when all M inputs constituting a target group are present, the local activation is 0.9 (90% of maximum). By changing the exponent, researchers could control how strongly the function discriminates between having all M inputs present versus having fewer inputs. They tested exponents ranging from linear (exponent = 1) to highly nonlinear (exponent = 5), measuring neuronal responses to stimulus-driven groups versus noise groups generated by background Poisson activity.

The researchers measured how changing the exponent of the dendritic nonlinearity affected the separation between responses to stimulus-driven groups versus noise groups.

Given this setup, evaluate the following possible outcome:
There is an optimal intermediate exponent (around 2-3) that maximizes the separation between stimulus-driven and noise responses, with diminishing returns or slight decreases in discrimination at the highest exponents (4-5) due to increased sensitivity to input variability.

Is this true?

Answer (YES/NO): NO